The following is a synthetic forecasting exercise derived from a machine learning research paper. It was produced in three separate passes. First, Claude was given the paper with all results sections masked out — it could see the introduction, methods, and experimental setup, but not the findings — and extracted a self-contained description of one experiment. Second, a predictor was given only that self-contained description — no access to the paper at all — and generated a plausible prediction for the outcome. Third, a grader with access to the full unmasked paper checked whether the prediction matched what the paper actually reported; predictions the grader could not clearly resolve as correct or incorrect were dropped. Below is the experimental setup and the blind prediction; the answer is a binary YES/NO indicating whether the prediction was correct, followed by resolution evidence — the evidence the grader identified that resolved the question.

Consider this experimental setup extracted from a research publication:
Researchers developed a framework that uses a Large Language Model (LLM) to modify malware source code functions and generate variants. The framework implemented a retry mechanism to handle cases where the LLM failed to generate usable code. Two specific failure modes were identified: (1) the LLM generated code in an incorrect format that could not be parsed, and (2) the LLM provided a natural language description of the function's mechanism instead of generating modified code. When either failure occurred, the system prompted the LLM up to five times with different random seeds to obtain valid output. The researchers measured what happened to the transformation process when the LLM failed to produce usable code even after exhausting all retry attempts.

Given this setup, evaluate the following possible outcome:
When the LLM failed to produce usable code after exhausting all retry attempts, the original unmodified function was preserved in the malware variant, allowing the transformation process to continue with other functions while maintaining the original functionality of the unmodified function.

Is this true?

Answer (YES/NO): YES